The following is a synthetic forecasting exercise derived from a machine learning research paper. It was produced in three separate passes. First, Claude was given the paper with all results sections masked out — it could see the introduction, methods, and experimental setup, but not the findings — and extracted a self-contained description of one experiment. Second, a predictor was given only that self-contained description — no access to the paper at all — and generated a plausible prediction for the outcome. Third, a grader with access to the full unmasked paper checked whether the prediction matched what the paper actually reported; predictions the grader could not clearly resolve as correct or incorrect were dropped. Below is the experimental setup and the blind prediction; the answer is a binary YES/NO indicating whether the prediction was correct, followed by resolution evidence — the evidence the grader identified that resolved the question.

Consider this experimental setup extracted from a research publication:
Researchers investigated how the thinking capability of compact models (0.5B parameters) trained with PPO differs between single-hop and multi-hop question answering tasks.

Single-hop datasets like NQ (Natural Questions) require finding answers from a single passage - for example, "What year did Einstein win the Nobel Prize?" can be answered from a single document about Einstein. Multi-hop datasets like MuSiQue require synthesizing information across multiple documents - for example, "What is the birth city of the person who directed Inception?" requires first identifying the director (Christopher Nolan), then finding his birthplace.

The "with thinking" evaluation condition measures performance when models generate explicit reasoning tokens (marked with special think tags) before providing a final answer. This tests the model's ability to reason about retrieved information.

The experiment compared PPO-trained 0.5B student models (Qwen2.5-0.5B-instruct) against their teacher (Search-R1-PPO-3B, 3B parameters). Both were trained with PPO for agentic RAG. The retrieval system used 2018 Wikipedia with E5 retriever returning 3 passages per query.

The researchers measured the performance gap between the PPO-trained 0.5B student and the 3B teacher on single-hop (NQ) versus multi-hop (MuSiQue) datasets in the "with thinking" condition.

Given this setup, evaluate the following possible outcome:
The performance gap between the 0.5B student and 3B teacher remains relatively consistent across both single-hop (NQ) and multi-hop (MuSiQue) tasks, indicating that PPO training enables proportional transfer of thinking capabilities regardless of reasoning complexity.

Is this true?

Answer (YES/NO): NO